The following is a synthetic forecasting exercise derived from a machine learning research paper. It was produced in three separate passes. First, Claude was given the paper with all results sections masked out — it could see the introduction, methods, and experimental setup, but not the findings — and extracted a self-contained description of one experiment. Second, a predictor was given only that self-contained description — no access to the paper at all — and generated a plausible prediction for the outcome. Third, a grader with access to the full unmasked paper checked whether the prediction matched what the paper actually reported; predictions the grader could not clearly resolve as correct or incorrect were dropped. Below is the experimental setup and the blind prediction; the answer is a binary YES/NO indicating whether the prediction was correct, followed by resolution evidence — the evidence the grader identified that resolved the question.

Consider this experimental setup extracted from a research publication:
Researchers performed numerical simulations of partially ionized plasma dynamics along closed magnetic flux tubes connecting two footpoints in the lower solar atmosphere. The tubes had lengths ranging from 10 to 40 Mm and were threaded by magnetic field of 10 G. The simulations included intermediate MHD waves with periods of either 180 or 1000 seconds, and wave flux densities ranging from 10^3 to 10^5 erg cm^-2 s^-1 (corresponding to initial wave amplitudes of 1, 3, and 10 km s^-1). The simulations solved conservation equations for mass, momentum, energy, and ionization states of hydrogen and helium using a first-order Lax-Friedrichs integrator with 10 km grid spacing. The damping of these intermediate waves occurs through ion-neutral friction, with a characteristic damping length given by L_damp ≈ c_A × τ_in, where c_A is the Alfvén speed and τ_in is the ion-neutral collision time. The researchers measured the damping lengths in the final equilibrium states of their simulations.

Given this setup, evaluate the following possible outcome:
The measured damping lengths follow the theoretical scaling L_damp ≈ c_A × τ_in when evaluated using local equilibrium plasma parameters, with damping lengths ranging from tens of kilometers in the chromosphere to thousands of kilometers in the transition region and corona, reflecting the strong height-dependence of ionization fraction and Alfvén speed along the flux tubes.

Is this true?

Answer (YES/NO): NO